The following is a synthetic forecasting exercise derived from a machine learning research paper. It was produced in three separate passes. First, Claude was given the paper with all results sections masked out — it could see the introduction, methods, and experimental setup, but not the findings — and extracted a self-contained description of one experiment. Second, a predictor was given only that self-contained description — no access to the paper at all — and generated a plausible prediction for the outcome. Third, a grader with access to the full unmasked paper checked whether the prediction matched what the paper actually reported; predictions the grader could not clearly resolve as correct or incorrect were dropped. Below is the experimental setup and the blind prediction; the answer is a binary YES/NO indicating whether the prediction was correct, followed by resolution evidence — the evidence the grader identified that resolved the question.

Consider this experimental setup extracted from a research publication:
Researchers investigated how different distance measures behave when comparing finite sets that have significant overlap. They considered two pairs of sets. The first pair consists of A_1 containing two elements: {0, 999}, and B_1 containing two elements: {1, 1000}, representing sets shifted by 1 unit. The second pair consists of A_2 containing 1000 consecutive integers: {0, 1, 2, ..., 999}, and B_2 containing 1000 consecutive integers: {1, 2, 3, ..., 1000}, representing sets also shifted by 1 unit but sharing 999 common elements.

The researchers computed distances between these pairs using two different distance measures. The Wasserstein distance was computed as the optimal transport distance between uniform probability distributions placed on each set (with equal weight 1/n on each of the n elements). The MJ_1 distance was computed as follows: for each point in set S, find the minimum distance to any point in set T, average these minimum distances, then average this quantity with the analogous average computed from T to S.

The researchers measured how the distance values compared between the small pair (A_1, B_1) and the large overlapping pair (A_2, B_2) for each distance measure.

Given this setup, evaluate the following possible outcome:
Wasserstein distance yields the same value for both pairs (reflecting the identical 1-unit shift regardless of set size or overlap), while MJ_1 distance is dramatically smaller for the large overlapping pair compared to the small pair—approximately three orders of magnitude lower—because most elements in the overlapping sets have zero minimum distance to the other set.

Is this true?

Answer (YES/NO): YES